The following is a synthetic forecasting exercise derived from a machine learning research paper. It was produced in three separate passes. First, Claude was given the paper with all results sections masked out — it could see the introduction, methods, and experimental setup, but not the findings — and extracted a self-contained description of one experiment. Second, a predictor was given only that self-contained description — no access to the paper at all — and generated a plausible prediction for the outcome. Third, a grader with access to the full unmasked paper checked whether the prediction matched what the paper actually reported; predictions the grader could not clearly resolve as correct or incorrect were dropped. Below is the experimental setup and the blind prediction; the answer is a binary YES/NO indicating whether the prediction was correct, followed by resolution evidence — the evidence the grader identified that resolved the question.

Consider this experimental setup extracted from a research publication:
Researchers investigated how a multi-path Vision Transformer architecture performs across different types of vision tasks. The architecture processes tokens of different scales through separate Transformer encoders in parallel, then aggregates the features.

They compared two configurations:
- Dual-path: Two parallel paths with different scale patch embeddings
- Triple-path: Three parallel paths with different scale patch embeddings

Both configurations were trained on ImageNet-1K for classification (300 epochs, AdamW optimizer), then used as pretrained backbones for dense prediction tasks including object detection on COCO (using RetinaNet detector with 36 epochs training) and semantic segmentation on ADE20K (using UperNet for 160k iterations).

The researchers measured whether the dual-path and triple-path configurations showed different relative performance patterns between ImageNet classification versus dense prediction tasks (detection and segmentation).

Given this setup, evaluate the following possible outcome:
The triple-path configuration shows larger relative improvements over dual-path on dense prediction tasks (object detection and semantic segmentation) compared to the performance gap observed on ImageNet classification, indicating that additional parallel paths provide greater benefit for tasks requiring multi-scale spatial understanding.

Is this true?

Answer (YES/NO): YES